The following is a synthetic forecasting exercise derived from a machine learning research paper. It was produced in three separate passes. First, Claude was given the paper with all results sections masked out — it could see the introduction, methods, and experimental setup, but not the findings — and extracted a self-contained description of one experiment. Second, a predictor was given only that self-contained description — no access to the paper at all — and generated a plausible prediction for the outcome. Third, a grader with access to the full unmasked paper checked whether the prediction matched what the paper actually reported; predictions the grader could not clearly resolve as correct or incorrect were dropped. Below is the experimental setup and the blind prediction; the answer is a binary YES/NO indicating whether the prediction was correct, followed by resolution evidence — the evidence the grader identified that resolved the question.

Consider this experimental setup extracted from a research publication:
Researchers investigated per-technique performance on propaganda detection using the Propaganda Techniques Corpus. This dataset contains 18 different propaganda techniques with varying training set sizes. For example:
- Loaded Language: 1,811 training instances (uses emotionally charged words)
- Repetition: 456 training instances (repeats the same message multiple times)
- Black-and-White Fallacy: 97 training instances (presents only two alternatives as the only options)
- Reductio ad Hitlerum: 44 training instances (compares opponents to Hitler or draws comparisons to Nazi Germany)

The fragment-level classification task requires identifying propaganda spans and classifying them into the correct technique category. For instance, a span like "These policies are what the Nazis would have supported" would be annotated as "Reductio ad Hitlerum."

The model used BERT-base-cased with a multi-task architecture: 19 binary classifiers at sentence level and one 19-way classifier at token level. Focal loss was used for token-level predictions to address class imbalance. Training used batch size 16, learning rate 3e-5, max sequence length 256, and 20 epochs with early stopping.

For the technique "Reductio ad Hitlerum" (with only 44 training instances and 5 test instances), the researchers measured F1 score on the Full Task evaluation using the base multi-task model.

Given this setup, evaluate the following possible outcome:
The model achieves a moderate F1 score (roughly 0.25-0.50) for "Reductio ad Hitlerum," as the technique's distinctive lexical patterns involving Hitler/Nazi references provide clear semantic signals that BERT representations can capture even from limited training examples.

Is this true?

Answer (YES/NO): NO